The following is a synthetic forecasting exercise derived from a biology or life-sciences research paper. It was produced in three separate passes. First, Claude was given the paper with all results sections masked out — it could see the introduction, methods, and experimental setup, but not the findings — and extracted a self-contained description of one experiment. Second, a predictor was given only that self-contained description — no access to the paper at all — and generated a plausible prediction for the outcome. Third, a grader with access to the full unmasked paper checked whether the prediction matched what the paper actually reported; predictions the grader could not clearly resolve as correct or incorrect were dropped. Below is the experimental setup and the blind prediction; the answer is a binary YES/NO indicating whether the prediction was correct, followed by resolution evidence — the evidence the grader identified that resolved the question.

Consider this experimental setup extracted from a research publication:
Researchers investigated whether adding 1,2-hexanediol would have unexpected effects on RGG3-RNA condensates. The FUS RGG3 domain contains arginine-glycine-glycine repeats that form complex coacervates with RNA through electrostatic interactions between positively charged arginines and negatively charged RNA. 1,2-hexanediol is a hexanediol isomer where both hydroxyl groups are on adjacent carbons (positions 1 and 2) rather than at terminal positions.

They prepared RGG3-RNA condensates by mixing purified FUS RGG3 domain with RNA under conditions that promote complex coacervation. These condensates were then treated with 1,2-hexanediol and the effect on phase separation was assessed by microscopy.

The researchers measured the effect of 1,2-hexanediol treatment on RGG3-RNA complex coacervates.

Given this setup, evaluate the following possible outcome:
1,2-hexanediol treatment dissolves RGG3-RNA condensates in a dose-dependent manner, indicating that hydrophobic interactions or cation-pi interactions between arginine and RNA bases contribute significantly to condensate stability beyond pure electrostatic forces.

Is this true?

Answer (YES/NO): NO